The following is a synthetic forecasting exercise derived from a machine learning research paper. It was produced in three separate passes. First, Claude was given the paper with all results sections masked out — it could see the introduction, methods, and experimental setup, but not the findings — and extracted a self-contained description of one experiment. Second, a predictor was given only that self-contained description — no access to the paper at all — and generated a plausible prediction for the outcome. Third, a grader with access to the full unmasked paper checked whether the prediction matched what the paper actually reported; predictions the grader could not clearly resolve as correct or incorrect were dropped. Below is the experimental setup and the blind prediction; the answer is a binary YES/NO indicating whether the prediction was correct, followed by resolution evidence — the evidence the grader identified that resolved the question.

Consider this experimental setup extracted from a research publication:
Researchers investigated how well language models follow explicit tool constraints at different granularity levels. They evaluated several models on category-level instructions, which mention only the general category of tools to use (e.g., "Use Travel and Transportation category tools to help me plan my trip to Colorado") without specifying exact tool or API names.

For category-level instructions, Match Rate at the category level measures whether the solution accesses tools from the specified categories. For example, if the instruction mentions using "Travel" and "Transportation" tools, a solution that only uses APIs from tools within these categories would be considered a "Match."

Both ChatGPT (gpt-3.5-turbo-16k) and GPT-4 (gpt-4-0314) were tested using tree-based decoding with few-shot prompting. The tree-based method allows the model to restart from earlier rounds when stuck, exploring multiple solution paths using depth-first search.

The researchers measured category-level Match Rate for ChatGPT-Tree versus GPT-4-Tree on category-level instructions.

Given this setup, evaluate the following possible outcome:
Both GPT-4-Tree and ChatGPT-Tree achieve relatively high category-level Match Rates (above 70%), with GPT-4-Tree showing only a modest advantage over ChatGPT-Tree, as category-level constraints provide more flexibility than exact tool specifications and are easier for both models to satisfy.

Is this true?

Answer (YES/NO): NO